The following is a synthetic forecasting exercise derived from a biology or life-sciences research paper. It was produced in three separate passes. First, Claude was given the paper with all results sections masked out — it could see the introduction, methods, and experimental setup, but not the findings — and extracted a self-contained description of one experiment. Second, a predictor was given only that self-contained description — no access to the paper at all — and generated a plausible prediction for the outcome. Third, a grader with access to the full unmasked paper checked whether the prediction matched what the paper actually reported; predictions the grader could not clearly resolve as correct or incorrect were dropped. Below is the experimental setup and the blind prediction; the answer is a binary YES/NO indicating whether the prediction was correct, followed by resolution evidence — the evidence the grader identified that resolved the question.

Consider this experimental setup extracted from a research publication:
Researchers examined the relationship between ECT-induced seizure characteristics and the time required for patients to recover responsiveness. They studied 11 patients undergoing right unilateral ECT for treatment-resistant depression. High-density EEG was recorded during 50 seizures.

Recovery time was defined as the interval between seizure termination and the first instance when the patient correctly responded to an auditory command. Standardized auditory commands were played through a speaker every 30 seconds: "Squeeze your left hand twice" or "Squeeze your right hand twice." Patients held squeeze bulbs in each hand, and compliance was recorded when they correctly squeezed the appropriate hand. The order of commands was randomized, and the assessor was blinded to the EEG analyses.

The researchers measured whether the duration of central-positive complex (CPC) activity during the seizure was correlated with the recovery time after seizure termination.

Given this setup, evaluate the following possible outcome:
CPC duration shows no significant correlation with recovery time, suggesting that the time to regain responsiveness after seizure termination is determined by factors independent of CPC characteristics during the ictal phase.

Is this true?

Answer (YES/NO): NO